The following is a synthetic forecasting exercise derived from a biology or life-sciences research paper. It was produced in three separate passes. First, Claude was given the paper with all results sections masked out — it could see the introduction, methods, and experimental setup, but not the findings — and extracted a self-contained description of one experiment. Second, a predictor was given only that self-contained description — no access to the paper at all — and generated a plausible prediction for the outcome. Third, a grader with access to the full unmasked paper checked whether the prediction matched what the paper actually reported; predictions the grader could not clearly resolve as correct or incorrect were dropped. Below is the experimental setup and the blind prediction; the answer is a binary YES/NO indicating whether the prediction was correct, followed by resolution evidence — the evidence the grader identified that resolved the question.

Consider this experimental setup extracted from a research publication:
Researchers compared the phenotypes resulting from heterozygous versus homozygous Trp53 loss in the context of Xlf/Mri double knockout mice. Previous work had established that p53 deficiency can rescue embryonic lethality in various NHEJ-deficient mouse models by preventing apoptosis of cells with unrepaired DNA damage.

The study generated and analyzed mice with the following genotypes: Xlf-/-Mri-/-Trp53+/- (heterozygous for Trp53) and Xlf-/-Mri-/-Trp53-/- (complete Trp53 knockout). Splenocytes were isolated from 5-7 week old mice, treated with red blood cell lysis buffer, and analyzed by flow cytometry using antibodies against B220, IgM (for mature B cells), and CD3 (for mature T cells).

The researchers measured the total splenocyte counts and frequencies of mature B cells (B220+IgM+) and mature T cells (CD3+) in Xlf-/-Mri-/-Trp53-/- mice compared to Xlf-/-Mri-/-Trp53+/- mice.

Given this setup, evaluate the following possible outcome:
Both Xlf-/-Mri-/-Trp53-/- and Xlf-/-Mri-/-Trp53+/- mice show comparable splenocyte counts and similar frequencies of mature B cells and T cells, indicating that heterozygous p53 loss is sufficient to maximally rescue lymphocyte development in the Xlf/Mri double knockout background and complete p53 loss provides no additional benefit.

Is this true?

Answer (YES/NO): YES